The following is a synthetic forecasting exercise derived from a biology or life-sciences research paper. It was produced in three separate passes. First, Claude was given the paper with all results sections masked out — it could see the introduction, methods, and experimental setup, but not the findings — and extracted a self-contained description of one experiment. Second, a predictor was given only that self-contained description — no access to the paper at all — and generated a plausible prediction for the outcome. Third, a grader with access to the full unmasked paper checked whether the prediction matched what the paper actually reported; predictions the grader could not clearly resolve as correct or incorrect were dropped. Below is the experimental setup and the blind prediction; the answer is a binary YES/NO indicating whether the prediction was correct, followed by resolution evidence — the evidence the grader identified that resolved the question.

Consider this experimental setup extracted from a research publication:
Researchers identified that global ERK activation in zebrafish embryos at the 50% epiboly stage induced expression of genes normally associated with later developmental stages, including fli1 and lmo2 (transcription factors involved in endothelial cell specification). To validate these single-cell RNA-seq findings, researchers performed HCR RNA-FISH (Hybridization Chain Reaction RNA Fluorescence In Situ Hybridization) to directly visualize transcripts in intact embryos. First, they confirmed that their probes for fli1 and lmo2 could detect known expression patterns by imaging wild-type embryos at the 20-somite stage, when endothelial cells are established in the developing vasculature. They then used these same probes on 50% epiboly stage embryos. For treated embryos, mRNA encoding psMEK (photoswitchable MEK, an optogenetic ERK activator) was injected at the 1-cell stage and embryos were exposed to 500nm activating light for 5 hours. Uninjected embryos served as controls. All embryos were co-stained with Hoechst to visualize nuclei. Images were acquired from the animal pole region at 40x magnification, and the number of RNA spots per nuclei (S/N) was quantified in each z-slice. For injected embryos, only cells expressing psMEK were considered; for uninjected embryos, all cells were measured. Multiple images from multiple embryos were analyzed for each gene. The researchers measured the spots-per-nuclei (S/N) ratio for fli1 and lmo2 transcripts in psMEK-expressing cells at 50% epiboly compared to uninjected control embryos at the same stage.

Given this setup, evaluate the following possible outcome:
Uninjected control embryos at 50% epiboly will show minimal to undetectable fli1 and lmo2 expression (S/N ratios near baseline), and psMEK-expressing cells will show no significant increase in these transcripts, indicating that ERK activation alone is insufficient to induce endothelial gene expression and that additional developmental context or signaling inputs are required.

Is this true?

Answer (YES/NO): NO